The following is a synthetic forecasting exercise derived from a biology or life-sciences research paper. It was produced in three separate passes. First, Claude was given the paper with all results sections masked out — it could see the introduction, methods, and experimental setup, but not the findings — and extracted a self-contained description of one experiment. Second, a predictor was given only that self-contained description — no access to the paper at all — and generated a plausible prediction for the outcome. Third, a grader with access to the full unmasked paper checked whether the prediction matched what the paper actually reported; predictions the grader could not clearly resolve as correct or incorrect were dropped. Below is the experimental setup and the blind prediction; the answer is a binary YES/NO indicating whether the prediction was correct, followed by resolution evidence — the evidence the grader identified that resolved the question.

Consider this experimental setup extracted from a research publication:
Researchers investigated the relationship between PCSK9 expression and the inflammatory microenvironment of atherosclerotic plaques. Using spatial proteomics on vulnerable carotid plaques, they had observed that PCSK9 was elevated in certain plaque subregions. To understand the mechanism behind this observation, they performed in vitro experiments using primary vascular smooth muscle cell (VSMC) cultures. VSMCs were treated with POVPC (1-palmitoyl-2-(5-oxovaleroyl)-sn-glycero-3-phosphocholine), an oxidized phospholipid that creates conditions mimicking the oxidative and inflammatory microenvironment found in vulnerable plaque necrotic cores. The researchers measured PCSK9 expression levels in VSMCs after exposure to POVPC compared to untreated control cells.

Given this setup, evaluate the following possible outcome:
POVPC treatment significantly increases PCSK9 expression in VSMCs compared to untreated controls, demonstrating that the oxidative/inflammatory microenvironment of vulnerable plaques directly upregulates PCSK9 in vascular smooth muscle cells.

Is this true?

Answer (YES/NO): YES